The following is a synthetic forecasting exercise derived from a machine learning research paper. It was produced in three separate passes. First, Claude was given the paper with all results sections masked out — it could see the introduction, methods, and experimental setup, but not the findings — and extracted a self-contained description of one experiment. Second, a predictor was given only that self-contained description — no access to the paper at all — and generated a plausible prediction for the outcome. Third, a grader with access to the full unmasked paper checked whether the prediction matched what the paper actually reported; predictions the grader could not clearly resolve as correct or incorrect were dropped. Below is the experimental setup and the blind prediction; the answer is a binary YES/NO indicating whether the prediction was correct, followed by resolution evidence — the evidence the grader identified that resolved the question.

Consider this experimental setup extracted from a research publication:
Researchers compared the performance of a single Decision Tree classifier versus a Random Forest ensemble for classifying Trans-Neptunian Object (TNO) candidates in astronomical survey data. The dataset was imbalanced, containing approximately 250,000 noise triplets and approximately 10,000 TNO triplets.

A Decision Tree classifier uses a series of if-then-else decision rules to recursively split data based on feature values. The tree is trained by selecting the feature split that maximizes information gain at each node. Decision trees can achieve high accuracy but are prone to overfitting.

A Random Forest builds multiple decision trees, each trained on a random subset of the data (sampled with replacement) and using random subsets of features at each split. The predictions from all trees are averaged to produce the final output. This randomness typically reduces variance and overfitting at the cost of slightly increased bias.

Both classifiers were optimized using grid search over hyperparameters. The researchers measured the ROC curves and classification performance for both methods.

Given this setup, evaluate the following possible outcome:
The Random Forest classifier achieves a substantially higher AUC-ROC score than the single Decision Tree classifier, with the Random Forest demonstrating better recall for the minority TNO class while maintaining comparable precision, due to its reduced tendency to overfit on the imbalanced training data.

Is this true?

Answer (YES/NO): NO